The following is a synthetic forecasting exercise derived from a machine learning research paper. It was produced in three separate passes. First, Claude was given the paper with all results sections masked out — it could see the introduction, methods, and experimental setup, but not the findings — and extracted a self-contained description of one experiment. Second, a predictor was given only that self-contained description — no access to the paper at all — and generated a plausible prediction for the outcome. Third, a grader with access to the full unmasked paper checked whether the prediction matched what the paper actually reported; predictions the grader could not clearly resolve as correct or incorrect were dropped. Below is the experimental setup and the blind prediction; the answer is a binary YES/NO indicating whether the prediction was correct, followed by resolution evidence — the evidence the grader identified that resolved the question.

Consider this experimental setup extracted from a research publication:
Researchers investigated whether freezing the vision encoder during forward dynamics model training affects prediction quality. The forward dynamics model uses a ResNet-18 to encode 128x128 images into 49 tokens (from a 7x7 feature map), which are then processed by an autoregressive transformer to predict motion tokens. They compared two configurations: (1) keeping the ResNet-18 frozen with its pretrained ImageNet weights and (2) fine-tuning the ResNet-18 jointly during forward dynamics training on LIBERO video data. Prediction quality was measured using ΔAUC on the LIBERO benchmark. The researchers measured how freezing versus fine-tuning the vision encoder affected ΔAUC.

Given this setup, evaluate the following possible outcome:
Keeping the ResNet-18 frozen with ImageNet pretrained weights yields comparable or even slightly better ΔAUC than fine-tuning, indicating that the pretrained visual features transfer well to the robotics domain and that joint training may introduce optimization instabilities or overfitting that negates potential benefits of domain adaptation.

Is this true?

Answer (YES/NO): YES